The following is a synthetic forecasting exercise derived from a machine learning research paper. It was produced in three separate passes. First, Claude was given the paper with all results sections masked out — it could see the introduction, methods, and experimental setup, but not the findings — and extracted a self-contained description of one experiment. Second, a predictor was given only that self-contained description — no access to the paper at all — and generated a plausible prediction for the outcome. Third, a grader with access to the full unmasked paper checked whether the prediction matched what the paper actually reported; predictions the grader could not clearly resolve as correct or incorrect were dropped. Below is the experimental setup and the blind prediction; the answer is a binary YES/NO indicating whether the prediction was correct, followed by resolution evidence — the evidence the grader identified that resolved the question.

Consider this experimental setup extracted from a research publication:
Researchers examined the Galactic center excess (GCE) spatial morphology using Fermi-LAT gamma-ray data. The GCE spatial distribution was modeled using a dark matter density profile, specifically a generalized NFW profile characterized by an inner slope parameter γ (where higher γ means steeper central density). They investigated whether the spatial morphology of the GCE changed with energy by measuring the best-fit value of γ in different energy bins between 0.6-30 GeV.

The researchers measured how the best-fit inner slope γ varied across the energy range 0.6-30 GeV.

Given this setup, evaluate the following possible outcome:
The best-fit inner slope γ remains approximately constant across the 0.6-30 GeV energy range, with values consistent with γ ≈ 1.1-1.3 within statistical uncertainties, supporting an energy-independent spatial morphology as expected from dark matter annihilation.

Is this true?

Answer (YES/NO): YES